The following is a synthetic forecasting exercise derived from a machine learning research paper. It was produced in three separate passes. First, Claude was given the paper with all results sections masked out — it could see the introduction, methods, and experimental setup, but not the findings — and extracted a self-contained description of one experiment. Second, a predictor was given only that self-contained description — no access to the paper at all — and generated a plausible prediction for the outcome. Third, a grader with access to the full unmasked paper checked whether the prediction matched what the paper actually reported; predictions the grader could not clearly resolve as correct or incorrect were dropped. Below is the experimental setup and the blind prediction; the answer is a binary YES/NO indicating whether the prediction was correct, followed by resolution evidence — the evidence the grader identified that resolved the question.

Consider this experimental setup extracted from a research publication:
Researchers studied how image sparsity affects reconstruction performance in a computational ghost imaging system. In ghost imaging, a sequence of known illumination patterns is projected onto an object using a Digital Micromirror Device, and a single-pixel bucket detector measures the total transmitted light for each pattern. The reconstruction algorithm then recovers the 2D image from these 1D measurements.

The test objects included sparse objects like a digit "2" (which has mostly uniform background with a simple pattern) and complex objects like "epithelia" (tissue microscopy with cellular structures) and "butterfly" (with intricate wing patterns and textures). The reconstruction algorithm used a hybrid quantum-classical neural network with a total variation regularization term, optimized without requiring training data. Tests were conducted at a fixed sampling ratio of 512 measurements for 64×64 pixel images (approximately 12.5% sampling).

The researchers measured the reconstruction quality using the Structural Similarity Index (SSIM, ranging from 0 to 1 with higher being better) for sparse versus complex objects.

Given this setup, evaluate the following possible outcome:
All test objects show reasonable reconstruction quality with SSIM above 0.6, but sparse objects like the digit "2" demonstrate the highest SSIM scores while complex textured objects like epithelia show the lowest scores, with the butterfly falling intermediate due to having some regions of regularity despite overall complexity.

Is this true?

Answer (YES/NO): NO